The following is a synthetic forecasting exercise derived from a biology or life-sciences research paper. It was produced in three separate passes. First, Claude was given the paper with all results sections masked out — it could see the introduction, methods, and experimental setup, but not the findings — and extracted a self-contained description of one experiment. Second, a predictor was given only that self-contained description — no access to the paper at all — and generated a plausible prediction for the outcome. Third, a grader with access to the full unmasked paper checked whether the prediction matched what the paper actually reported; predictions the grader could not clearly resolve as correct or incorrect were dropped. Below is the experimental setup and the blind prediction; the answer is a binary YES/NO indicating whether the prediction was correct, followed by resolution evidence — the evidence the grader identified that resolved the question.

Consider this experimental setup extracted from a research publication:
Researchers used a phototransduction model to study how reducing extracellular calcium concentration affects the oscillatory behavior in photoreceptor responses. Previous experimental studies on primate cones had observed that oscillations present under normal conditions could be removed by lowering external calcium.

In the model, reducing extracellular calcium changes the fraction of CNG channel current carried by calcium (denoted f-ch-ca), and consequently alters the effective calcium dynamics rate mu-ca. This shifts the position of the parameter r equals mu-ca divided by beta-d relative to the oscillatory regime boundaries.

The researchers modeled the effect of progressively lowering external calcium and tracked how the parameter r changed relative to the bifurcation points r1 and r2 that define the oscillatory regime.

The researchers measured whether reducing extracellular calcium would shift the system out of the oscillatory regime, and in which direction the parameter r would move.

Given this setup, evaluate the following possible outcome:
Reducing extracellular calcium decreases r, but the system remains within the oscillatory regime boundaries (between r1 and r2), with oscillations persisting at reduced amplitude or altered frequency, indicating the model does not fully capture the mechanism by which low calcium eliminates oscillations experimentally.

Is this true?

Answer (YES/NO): NO